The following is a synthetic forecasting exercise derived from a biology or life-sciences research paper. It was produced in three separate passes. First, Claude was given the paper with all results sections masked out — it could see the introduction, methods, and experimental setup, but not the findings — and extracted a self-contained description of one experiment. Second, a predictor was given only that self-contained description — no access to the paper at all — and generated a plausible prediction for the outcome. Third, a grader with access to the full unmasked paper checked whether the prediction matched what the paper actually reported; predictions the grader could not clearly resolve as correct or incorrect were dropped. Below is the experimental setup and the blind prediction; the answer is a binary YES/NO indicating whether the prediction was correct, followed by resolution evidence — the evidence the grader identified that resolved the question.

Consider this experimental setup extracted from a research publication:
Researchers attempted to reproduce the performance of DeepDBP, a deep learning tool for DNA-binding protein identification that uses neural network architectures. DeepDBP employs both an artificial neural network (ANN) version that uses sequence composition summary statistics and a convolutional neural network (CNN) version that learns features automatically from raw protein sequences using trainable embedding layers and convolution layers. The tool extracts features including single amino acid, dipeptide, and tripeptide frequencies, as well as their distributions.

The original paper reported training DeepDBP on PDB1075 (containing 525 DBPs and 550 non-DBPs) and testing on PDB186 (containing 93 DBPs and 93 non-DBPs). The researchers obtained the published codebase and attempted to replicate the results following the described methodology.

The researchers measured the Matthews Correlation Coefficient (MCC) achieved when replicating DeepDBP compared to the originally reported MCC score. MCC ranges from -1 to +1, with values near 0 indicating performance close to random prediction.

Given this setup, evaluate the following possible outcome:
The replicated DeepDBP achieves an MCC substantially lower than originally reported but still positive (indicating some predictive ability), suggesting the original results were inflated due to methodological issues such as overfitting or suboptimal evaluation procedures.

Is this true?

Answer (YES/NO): YES